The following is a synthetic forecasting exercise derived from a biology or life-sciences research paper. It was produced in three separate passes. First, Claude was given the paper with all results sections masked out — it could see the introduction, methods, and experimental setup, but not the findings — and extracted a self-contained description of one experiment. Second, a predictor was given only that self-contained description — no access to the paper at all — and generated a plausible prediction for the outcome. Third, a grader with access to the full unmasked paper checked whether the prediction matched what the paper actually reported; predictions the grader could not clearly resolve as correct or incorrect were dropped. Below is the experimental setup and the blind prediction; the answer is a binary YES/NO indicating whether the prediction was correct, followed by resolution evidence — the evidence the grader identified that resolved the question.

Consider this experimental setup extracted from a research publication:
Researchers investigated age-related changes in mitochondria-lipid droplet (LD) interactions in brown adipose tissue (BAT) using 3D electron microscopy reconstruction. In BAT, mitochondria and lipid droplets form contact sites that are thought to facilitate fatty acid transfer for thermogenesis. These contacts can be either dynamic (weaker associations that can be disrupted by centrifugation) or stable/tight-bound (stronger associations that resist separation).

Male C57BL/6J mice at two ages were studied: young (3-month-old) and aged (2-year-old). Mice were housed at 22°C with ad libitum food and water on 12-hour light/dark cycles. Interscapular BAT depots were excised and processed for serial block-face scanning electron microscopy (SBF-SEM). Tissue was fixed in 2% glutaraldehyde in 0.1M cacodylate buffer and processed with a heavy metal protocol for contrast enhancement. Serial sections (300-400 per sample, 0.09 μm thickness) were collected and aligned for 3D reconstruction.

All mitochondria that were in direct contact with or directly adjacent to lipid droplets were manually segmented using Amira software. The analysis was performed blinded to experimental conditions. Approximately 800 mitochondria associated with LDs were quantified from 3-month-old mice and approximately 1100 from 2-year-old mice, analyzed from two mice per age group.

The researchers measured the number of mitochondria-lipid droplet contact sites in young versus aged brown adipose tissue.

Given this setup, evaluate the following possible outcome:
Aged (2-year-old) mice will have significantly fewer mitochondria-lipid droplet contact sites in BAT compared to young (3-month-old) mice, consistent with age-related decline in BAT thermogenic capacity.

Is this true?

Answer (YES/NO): NO